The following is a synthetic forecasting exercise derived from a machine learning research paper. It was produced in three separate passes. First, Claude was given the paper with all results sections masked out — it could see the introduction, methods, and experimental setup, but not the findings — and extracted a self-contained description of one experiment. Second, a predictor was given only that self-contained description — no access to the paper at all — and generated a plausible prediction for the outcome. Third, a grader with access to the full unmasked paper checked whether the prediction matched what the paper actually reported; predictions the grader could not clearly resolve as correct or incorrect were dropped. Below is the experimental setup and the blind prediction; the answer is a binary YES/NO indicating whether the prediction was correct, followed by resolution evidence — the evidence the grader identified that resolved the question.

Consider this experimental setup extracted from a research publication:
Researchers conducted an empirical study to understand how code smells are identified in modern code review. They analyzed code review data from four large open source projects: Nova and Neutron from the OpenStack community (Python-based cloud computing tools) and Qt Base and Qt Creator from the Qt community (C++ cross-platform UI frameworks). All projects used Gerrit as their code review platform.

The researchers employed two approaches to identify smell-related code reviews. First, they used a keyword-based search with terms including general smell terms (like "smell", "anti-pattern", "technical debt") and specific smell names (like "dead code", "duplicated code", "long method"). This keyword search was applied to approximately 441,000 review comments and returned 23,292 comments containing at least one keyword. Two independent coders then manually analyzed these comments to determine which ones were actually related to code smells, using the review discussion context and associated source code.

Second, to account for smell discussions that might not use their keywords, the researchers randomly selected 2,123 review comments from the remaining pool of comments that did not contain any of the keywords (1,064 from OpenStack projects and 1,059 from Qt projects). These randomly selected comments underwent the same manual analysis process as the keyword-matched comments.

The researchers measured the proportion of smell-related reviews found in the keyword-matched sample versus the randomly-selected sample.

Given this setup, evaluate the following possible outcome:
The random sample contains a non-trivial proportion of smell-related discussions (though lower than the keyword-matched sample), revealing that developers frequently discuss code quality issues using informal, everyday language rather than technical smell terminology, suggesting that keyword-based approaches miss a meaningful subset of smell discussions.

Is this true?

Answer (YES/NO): NO